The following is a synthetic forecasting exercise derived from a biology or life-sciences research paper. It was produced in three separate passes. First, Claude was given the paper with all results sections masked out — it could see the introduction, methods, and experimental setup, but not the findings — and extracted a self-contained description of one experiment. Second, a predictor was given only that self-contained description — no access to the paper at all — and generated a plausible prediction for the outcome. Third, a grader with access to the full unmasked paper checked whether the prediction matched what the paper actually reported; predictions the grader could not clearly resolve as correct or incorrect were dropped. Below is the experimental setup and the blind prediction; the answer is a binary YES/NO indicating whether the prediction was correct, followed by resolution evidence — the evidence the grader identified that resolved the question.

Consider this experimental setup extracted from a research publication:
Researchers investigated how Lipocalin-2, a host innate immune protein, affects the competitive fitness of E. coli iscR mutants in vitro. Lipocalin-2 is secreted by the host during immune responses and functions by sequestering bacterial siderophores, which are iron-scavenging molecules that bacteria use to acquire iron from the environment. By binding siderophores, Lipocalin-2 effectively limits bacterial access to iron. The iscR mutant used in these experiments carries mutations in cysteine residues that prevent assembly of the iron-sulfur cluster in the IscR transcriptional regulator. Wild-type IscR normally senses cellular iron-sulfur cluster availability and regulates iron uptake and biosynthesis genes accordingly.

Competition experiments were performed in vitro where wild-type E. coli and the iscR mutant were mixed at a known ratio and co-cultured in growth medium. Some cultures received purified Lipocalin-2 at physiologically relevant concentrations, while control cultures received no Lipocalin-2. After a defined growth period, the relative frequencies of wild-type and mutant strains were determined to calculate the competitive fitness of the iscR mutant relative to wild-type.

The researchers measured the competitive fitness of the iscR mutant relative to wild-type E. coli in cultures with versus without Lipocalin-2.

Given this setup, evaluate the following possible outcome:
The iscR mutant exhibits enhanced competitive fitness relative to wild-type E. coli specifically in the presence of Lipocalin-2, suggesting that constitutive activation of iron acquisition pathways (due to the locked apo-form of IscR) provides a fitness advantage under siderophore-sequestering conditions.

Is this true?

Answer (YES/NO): YES